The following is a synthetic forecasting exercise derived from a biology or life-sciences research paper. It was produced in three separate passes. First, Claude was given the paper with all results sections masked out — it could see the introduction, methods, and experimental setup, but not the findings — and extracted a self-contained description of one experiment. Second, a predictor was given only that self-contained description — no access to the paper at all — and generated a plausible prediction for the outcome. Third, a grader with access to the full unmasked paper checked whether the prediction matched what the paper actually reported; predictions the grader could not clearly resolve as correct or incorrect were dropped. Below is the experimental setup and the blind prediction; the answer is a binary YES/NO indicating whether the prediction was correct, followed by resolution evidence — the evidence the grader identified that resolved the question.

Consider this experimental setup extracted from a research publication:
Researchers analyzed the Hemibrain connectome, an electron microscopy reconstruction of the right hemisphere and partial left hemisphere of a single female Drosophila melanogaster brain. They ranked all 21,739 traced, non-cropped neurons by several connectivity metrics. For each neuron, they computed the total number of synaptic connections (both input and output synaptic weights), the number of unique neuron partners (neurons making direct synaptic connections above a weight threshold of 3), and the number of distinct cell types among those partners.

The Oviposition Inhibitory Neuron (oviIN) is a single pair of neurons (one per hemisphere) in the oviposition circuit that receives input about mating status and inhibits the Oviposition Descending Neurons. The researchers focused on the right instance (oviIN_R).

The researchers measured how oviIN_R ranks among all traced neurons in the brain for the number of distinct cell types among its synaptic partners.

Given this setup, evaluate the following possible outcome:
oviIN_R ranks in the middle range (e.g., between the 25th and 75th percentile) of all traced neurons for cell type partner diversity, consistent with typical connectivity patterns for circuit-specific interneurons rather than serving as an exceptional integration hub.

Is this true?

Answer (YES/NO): NO